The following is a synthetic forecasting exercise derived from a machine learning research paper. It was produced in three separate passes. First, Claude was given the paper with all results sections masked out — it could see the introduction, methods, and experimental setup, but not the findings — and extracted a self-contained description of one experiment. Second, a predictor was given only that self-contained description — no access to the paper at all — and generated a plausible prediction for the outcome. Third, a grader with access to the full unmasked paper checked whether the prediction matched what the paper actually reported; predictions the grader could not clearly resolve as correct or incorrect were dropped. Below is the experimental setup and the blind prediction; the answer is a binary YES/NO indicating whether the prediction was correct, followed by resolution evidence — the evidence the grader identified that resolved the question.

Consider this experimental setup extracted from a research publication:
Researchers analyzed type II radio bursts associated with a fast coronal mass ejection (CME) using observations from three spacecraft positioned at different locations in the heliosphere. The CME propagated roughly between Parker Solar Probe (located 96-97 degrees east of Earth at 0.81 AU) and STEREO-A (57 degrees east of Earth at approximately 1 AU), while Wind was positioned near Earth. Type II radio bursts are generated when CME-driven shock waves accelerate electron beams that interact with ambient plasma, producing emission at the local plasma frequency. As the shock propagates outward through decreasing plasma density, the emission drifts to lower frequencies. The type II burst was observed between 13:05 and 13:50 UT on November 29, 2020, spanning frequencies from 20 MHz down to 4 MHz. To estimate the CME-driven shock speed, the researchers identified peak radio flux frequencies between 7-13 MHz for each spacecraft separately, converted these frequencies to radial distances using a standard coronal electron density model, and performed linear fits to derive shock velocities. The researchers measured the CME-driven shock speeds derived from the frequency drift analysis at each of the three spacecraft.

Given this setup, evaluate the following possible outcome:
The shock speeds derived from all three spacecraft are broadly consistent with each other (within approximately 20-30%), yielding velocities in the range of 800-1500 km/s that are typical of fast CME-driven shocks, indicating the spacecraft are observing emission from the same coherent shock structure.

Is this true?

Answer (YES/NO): NO